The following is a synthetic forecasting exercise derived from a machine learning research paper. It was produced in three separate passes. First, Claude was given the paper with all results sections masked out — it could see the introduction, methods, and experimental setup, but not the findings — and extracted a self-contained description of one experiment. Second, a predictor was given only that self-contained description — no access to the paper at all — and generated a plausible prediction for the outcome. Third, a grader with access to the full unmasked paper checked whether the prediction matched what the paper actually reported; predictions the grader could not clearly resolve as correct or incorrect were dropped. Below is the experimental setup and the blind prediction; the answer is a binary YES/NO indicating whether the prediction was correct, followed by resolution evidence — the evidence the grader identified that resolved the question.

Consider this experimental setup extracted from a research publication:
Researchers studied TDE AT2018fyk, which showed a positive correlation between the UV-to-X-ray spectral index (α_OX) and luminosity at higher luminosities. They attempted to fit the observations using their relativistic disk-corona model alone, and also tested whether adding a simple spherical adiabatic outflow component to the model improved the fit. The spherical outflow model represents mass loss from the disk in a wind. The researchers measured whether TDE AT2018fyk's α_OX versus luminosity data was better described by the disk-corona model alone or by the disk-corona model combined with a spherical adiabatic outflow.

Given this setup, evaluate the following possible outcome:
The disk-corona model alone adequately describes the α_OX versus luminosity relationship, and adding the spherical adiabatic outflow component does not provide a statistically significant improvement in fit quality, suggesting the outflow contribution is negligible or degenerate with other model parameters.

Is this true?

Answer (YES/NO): NO